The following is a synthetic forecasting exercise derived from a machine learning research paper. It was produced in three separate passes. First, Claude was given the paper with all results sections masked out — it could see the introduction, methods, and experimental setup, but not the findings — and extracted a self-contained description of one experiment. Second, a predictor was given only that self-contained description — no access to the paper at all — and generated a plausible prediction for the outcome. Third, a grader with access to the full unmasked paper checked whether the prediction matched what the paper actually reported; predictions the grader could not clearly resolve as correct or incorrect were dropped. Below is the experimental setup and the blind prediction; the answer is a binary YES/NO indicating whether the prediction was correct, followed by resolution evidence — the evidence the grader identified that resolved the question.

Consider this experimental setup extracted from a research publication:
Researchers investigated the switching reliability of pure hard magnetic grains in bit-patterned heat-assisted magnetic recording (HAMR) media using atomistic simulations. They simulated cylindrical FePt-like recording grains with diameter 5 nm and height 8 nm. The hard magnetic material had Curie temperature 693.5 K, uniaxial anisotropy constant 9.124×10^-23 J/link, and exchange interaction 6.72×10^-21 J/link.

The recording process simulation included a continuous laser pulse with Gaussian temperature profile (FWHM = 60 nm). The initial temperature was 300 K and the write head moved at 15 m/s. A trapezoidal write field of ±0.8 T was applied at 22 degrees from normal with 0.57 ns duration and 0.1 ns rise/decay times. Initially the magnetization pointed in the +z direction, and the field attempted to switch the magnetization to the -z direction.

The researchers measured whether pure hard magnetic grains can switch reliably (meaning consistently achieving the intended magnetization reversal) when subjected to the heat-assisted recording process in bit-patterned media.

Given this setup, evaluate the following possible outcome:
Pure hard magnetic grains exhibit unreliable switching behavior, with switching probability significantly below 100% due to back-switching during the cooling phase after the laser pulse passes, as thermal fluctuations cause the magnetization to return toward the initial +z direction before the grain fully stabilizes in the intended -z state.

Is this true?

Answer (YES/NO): NO